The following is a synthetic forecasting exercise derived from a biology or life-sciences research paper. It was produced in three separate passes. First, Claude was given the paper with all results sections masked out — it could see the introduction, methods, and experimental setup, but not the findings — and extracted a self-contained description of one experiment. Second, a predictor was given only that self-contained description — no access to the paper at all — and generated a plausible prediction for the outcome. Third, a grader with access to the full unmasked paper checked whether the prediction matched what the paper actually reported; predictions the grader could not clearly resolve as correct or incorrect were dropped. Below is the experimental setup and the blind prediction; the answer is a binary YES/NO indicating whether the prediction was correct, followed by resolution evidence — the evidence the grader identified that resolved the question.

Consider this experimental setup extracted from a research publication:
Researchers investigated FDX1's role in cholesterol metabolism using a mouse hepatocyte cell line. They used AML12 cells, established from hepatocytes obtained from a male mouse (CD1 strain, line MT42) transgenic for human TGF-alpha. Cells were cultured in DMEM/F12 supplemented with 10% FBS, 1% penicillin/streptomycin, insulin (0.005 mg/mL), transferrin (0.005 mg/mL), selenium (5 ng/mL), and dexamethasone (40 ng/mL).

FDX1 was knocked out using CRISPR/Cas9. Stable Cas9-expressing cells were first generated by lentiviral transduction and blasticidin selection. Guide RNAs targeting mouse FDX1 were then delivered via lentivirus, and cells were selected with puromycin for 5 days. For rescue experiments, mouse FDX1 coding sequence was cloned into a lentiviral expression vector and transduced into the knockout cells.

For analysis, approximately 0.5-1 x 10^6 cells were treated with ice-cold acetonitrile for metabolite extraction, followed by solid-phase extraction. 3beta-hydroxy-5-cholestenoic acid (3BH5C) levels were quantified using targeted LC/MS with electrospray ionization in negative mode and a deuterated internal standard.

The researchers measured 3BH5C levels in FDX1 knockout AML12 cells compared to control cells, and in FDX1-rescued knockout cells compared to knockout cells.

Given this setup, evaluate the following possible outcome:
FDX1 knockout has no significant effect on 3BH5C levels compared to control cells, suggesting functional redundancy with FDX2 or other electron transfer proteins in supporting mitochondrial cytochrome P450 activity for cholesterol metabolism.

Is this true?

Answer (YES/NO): NO